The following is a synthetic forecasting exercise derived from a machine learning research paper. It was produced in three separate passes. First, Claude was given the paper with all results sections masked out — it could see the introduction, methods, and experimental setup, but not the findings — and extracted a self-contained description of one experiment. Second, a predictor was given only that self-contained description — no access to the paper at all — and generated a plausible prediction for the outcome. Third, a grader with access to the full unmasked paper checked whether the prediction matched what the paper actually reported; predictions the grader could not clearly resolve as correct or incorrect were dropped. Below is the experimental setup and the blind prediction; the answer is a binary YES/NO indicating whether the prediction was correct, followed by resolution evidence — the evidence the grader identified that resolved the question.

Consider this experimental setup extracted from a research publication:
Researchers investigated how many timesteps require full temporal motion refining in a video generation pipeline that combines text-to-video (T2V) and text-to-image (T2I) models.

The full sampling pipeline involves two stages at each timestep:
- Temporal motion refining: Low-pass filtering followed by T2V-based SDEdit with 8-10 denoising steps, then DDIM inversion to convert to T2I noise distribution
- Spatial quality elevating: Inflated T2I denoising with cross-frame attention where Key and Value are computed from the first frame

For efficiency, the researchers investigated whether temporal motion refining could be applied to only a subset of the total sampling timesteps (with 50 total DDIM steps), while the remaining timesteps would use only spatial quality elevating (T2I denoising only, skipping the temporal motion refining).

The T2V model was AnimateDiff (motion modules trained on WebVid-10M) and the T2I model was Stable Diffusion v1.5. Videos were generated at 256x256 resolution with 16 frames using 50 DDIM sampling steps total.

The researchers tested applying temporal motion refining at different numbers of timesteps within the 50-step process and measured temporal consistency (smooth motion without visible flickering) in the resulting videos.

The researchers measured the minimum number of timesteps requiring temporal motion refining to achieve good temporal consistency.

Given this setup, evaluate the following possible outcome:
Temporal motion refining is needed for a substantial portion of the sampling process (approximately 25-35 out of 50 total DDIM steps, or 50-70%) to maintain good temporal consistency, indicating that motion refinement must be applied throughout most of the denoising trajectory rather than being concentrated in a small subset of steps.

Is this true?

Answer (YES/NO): NO